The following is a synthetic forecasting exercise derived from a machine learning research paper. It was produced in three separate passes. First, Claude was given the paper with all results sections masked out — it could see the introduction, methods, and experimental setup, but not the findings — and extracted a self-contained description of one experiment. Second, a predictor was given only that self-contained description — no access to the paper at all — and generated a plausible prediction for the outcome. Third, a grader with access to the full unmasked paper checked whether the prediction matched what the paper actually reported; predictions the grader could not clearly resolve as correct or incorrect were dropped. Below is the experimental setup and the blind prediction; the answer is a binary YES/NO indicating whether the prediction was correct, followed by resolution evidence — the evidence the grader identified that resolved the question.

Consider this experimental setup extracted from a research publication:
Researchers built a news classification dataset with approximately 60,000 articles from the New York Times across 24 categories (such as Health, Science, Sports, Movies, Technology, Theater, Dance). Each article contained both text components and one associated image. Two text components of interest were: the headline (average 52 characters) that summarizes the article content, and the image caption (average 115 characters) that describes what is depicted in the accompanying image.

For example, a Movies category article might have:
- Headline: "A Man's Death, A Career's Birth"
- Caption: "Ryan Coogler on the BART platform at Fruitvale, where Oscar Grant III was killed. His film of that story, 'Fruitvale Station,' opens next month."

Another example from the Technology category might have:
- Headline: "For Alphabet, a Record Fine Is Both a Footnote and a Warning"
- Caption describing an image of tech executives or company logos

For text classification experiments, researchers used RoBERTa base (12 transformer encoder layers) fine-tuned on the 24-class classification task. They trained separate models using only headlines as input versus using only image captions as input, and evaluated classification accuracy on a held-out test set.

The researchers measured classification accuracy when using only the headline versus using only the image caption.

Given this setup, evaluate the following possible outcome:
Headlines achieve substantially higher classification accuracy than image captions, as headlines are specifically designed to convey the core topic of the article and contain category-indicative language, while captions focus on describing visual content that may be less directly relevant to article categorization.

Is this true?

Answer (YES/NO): NO